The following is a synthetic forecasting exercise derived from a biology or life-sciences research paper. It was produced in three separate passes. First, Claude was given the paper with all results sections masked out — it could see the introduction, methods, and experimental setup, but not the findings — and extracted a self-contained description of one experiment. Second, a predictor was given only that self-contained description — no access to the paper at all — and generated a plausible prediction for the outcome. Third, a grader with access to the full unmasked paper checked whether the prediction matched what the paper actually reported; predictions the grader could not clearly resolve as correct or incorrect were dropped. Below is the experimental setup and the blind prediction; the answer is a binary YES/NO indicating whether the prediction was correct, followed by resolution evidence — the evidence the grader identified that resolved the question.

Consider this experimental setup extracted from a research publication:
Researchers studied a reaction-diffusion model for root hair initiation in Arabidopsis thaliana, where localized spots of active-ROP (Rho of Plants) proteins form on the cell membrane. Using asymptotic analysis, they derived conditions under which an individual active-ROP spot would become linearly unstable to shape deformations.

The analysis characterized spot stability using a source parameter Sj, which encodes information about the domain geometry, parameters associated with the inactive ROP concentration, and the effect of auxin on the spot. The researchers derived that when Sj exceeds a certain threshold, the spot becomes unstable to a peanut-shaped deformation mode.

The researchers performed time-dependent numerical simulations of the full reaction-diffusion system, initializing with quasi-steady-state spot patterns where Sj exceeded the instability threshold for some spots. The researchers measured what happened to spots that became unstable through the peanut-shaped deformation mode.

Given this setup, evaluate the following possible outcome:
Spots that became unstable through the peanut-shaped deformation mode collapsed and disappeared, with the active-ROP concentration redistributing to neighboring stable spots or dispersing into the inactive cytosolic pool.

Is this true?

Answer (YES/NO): NO